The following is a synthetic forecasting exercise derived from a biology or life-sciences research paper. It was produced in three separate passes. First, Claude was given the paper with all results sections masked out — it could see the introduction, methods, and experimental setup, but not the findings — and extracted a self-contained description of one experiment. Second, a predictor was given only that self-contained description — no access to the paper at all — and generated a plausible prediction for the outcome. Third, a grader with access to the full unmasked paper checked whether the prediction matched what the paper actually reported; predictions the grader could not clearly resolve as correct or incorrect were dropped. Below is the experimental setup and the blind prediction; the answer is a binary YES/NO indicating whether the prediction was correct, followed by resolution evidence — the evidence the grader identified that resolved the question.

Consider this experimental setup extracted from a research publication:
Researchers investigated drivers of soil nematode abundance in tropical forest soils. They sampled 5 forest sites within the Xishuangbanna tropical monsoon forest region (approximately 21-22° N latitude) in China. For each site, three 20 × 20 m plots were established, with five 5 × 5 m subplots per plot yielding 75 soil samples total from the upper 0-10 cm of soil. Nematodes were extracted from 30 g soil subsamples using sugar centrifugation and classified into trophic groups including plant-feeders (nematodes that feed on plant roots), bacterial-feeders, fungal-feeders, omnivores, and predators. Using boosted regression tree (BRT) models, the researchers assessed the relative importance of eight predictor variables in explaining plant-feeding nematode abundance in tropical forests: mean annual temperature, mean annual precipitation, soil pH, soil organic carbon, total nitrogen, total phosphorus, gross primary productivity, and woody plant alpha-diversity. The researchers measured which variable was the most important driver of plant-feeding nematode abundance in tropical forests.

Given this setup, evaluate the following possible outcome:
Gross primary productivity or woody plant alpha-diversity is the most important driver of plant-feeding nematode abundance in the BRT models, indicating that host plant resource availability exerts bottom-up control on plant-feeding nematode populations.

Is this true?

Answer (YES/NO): NO